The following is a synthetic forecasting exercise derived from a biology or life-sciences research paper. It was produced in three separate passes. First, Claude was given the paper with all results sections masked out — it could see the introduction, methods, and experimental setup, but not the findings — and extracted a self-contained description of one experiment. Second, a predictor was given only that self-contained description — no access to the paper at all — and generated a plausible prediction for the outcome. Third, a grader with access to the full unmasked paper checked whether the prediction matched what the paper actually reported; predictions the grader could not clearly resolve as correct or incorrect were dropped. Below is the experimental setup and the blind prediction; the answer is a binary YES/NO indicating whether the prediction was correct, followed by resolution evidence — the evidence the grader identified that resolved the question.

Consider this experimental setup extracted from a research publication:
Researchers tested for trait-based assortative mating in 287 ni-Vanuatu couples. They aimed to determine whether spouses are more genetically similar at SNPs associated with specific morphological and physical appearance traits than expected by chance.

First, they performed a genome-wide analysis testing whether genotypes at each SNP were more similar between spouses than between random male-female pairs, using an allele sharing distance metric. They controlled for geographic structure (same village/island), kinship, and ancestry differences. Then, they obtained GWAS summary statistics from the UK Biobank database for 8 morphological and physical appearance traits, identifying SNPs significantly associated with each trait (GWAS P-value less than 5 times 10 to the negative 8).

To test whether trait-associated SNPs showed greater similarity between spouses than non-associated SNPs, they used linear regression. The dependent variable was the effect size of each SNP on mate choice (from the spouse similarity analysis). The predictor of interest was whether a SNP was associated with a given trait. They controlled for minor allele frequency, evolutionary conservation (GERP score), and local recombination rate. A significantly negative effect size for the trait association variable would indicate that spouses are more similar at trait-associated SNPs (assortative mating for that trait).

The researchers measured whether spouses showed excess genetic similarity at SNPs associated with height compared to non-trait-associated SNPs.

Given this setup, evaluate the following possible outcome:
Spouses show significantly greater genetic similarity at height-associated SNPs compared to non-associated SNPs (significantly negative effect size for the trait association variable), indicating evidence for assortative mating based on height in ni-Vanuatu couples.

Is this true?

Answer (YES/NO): NO